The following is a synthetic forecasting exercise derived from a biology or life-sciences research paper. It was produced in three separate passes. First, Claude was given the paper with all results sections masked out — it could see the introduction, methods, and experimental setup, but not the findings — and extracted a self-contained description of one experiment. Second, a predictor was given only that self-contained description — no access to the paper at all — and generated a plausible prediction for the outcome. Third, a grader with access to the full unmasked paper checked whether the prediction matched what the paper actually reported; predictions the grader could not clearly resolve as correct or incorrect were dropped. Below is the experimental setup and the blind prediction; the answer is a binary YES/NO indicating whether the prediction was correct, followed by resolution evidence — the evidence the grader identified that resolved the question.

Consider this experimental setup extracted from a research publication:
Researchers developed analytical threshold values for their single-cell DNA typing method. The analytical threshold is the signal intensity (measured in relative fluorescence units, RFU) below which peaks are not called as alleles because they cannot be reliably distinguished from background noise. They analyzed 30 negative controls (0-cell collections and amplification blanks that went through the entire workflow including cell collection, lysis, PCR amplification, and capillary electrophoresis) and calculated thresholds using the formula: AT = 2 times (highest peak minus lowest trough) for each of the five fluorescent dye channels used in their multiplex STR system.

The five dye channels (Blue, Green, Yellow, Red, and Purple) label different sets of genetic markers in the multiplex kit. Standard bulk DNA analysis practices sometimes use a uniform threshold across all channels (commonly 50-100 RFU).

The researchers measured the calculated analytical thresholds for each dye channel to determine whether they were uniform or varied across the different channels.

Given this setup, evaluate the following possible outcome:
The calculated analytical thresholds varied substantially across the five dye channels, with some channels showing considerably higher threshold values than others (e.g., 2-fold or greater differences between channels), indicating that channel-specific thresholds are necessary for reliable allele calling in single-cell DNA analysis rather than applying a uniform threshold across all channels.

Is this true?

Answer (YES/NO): YES